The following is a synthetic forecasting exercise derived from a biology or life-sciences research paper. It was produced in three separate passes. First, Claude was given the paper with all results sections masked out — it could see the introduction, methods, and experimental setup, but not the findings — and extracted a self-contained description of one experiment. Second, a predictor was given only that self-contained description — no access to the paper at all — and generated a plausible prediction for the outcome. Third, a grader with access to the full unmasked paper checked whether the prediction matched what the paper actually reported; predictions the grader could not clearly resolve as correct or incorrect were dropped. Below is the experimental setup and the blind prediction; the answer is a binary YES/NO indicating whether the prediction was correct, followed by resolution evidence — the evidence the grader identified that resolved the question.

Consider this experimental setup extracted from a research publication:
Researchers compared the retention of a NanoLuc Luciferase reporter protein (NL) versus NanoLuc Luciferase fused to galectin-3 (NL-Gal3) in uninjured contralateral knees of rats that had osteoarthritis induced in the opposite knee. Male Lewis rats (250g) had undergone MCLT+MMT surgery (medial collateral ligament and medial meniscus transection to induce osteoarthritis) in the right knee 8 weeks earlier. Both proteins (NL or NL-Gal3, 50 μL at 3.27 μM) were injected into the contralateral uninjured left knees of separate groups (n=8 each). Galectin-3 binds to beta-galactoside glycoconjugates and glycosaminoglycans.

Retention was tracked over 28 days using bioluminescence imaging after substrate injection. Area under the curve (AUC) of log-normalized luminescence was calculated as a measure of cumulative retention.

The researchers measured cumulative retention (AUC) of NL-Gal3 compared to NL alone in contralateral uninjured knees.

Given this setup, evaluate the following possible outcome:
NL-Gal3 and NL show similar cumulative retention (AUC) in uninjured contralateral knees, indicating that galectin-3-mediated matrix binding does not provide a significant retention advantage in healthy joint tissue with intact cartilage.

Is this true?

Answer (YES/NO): NO